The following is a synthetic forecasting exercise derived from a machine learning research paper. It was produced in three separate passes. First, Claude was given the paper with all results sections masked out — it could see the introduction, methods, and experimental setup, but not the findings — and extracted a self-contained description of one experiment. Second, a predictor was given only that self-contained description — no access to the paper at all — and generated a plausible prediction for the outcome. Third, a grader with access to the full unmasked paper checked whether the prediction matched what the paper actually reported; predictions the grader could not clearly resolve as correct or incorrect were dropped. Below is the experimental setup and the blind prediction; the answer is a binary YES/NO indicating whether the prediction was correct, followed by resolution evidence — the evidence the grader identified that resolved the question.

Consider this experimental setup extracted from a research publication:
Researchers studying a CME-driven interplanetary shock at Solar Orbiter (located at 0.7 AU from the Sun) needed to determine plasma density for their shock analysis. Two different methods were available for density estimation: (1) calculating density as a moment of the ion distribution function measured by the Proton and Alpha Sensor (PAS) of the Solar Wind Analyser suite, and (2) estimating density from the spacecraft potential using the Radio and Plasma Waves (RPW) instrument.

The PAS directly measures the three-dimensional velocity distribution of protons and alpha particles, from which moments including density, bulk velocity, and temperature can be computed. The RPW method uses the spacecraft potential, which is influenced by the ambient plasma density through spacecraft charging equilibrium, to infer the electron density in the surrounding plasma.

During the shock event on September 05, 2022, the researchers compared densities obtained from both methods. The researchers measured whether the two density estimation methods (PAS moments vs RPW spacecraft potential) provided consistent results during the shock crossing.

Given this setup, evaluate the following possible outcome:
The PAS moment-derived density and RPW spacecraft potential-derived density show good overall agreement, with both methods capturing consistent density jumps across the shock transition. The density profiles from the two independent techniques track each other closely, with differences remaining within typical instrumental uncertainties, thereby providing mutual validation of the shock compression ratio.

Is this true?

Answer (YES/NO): NO